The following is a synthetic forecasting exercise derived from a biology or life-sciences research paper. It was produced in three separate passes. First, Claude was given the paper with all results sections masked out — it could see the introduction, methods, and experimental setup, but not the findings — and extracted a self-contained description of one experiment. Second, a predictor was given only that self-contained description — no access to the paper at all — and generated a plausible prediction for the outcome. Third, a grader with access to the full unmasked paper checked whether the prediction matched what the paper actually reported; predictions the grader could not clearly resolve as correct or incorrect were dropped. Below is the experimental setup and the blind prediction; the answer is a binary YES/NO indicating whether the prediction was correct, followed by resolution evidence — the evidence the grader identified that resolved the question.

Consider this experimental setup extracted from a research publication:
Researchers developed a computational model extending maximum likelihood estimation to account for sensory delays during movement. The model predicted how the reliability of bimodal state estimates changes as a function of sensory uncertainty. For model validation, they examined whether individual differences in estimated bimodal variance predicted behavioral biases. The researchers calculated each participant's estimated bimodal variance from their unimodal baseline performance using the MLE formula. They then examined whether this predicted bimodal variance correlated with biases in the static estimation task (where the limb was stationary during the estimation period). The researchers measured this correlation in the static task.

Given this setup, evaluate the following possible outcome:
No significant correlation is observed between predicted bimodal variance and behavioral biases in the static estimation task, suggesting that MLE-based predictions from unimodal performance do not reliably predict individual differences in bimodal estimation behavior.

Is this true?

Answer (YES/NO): NO